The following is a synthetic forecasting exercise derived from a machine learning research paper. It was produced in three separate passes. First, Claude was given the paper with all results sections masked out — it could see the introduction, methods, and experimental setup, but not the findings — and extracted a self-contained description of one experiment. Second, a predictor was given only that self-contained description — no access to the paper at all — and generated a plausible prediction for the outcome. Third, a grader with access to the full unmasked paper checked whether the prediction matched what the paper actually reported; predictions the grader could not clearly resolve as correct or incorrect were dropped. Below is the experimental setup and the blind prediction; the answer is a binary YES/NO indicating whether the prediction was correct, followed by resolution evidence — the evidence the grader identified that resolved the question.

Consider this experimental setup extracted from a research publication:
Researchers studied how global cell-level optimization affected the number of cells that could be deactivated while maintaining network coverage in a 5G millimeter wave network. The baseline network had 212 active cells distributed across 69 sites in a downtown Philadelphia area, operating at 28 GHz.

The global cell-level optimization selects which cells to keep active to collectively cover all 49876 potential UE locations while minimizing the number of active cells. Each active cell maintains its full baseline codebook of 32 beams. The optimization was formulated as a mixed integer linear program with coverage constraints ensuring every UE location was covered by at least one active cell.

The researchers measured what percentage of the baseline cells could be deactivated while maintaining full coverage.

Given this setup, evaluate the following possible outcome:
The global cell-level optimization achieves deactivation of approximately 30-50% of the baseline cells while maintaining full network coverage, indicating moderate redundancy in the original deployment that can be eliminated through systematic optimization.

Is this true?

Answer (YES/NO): NO